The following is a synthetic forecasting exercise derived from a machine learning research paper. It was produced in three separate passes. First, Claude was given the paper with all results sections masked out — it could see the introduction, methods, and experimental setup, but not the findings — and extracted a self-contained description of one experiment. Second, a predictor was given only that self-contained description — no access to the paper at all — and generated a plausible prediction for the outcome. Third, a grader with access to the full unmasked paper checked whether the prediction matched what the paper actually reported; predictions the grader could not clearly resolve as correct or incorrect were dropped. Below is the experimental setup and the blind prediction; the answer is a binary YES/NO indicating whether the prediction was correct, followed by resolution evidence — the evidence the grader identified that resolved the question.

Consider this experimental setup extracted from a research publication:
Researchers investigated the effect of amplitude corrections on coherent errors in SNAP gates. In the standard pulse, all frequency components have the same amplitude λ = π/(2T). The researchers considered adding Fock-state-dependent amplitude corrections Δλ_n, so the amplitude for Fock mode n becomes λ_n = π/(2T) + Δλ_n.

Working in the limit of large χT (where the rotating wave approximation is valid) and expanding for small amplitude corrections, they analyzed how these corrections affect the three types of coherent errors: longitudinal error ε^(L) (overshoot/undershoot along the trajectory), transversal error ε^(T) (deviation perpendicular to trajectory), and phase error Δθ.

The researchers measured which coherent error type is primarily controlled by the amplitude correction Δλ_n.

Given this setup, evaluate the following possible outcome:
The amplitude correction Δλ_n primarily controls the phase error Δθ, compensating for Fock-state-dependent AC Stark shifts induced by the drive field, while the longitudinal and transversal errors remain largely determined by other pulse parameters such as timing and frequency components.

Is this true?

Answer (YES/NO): NO